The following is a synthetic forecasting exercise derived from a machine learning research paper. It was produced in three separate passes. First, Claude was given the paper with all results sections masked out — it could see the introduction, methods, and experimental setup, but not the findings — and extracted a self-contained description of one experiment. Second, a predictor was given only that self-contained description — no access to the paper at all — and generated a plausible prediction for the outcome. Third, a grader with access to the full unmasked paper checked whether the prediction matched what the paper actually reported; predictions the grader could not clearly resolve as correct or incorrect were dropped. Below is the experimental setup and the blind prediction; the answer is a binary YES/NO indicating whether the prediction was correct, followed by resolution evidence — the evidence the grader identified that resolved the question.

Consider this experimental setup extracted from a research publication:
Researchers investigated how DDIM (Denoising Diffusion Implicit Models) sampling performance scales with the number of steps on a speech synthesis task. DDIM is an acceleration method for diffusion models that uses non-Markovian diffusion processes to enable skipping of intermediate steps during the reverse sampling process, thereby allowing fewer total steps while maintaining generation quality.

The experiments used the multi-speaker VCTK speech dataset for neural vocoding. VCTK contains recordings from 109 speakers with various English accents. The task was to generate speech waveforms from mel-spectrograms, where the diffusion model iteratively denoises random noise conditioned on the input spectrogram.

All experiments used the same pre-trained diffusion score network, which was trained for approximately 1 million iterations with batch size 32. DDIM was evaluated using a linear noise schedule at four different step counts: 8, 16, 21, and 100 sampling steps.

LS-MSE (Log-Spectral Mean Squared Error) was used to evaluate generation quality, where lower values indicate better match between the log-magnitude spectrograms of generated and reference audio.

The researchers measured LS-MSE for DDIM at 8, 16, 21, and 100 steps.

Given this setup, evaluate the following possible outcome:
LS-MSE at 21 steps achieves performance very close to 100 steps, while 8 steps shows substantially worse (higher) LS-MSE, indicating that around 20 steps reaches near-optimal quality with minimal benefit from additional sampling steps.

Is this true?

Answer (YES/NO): NO